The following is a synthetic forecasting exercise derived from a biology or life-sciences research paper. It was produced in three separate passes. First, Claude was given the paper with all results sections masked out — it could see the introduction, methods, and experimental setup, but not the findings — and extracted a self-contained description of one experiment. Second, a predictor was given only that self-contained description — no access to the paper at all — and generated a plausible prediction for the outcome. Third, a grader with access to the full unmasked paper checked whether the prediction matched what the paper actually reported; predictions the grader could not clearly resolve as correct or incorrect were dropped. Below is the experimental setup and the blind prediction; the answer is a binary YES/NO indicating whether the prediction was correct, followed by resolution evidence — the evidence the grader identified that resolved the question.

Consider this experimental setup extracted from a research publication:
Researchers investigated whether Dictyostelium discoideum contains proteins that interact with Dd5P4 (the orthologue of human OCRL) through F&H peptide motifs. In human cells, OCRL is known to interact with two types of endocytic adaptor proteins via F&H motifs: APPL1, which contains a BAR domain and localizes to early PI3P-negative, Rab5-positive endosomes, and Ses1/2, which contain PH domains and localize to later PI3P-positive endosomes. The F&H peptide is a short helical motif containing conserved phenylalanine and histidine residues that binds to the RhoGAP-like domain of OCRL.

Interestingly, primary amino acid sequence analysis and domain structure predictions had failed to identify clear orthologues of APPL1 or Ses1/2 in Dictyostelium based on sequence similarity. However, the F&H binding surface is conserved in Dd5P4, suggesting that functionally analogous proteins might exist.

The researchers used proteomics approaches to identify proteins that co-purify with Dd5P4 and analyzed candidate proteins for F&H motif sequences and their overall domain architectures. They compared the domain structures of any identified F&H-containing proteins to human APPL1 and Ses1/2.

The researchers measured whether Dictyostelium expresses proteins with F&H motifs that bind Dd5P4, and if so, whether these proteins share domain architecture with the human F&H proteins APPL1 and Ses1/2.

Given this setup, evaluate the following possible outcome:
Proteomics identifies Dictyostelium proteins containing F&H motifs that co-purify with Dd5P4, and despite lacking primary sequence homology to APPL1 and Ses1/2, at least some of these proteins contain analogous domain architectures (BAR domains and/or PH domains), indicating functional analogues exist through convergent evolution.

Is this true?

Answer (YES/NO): YES